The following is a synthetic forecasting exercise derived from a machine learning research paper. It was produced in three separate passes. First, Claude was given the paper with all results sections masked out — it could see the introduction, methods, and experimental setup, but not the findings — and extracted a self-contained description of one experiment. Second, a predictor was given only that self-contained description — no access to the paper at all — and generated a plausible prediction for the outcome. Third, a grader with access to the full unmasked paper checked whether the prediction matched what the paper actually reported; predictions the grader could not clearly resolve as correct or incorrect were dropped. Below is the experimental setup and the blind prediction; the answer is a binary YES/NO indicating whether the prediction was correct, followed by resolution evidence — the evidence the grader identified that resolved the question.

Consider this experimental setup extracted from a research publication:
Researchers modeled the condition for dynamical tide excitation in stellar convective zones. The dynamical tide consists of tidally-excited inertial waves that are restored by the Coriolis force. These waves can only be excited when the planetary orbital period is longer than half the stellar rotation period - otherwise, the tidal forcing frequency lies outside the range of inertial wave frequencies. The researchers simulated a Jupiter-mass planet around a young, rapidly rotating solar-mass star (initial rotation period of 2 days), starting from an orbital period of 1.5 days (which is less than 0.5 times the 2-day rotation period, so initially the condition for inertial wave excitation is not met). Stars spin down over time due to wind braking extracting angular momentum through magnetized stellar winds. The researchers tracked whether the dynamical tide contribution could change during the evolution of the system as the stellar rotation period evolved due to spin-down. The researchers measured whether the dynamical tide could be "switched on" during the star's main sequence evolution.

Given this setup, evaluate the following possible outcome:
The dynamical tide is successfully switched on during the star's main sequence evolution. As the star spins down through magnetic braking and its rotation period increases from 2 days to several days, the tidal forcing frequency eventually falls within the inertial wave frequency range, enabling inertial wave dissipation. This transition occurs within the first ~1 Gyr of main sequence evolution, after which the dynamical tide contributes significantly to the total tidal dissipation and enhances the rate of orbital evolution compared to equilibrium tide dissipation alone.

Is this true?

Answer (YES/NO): NO